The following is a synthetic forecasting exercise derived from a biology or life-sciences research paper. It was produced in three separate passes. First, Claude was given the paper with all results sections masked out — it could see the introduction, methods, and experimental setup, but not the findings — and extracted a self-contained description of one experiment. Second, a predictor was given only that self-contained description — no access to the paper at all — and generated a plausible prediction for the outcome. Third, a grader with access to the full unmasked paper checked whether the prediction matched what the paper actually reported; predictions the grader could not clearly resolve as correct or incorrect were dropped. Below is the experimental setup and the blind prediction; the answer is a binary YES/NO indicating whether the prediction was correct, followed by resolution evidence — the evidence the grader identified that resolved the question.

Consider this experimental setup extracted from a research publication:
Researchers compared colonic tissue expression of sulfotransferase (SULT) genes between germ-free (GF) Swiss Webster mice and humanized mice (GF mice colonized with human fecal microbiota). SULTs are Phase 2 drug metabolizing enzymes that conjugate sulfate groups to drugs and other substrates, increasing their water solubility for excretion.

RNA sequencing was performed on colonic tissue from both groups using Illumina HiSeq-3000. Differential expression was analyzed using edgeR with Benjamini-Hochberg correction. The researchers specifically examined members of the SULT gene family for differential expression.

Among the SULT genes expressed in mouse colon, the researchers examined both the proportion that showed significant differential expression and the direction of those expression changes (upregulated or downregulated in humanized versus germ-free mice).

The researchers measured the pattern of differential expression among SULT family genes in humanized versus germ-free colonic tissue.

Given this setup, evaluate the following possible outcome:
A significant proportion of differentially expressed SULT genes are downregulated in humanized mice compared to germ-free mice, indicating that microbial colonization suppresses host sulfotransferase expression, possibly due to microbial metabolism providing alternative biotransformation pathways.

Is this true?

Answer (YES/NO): NO